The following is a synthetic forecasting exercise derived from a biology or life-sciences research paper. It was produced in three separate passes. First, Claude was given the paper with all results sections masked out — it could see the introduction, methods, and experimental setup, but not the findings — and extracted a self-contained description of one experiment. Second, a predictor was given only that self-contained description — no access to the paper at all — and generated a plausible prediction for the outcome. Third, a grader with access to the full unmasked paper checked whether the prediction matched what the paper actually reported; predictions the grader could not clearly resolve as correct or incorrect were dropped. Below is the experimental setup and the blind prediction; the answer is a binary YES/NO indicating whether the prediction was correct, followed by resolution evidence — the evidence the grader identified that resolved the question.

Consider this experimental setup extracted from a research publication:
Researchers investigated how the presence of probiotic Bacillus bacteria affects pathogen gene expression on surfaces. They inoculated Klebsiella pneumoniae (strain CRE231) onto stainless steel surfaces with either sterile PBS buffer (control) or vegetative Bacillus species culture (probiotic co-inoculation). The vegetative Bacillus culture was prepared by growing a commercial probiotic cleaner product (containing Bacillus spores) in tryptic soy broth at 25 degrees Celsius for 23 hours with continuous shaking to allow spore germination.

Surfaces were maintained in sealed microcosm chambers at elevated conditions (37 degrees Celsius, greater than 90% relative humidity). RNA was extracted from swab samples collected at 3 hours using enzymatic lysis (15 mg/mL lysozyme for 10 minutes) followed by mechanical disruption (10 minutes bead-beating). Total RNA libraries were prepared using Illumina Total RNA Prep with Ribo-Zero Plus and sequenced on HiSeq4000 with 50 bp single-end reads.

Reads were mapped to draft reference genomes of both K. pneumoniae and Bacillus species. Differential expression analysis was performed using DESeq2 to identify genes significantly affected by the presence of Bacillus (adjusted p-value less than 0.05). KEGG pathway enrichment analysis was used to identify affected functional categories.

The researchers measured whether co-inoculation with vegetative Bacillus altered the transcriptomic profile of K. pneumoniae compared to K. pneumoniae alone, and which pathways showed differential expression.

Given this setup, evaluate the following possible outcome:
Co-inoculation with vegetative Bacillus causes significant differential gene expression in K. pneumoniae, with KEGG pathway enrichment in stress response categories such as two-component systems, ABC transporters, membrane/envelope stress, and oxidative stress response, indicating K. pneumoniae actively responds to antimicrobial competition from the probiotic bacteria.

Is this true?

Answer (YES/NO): NO